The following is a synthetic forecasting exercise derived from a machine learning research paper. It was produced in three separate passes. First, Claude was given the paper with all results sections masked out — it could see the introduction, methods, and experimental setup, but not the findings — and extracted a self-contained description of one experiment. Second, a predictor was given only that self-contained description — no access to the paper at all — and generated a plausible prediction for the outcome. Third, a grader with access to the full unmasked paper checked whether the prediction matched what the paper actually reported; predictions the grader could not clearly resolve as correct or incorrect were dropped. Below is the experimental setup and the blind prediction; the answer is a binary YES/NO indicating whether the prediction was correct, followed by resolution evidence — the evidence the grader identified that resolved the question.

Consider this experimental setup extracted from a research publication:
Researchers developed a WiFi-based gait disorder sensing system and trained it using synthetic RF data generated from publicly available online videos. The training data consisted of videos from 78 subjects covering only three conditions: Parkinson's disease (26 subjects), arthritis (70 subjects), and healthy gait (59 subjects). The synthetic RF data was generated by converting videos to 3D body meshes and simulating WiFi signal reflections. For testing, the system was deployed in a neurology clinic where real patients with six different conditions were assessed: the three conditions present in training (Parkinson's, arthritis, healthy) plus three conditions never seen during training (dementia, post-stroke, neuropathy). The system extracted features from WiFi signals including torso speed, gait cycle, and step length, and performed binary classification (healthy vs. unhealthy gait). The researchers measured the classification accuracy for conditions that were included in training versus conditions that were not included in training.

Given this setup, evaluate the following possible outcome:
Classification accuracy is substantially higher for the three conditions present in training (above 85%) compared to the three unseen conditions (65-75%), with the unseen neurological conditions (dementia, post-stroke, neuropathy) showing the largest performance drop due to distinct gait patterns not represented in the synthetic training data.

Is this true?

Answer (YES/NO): NO